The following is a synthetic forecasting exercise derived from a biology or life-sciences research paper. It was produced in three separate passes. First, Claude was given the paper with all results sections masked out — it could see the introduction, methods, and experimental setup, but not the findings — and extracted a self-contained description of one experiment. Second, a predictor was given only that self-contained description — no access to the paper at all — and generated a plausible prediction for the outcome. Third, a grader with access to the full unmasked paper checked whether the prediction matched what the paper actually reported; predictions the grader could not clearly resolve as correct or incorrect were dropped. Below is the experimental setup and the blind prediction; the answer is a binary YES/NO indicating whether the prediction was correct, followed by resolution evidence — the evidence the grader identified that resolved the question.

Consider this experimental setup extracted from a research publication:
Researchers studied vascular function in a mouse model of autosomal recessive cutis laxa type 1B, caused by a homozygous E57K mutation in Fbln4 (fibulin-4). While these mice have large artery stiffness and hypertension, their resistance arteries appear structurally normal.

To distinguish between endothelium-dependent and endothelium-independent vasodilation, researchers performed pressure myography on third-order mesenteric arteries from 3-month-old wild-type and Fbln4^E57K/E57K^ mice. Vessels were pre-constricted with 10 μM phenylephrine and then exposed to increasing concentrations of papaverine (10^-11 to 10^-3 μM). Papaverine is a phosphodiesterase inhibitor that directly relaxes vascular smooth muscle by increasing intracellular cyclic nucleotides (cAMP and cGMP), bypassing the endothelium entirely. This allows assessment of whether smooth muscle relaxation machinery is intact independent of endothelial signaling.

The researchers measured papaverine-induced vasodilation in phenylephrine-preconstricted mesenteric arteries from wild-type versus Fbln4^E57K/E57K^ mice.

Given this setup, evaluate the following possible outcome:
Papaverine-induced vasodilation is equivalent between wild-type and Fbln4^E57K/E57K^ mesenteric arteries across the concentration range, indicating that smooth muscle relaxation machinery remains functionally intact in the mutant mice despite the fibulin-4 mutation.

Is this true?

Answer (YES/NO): YES